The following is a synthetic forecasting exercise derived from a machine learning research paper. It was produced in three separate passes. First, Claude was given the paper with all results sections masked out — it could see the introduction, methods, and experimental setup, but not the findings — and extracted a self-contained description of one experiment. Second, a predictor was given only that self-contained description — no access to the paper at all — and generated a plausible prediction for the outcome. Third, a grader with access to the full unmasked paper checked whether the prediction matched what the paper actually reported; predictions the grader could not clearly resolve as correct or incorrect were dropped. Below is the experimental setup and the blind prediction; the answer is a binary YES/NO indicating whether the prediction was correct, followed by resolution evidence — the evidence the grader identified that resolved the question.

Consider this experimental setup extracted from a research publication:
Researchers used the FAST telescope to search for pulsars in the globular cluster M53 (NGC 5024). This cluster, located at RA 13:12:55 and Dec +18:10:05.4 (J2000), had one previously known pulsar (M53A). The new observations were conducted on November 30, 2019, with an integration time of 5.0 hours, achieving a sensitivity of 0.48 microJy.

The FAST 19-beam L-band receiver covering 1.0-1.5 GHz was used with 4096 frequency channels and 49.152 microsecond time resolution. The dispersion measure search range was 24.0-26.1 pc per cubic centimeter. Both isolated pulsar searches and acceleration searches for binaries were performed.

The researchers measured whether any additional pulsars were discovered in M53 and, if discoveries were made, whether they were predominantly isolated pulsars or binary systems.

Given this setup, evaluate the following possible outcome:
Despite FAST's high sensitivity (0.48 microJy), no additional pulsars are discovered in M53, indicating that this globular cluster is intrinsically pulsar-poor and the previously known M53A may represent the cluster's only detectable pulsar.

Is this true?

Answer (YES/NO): NO